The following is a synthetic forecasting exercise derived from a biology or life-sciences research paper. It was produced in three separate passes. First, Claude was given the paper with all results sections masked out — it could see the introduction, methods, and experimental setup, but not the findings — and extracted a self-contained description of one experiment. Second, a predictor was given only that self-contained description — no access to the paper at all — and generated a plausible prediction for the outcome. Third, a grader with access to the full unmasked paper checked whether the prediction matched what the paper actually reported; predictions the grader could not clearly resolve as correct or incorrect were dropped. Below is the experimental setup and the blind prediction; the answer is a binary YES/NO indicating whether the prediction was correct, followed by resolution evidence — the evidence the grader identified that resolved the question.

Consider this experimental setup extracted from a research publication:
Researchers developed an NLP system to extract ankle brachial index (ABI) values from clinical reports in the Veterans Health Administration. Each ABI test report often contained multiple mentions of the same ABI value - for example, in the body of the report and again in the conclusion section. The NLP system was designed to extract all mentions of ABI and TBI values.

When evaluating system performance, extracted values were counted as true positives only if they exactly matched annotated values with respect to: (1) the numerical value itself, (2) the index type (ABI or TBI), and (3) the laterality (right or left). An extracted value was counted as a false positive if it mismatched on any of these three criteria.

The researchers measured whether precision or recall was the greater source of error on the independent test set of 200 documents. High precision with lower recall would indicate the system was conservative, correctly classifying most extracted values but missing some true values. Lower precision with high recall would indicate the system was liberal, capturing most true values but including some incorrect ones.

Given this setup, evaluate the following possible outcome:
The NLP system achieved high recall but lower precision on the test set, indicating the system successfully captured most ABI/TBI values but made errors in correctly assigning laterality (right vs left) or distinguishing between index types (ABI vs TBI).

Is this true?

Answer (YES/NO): YES